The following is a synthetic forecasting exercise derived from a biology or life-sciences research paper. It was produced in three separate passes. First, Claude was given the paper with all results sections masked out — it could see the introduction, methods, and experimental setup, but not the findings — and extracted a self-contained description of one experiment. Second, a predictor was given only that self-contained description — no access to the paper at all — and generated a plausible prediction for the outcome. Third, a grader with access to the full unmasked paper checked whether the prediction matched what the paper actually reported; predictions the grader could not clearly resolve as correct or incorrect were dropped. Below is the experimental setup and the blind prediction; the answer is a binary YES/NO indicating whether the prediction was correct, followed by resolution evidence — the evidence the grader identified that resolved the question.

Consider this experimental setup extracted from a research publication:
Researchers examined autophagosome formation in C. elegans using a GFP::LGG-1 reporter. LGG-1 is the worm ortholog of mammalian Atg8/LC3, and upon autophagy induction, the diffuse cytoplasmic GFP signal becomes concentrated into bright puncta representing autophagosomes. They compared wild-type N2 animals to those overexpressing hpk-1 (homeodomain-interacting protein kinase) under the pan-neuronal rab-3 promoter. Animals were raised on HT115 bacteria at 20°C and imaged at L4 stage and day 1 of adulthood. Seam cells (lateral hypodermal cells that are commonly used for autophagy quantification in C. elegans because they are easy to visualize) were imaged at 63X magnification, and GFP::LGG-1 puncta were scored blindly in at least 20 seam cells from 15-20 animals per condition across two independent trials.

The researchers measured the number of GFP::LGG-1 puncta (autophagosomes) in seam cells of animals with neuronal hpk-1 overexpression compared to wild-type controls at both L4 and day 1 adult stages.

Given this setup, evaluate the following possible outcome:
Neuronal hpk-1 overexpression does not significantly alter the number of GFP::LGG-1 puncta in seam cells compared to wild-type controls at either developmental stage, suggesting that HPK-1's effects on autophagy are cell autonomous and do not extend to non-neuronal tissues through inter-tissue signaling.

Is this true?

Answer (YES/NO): NO